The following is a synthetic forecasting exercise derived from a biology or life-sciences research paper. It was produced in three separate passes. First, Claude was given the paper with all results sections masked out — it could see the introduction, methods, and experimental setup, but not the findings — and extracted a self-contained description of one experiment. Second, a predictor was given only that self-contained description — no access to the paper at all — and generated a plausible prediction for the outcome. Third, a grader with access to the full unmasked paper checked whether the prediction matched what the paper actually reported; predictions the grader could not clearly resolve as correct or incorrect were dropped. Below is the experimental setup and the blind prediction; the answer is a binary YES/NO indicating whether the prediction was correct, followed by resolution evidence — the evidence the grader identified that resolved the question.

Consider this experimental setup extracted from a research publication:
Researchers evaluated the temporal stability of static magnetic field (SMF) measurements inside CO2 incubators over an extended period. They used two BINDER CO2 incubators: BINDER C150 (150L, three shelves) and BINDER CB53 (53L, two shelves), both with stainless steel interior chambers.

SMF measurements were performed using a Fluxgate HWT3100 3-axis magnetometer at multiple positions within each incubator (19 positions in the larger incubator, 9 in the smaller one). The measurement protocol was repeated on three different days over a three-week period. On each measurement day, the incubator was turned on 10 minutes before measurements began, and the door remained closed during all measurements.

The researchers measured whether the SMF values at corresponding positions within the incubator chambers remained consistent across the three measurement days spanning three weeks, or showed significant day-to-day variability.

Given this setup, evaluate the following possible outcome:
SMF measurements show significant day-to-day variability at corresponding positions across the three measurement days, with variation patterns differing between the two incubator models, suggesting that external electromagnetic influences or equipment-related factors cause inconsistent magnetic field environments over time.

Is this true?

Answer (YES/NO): NO